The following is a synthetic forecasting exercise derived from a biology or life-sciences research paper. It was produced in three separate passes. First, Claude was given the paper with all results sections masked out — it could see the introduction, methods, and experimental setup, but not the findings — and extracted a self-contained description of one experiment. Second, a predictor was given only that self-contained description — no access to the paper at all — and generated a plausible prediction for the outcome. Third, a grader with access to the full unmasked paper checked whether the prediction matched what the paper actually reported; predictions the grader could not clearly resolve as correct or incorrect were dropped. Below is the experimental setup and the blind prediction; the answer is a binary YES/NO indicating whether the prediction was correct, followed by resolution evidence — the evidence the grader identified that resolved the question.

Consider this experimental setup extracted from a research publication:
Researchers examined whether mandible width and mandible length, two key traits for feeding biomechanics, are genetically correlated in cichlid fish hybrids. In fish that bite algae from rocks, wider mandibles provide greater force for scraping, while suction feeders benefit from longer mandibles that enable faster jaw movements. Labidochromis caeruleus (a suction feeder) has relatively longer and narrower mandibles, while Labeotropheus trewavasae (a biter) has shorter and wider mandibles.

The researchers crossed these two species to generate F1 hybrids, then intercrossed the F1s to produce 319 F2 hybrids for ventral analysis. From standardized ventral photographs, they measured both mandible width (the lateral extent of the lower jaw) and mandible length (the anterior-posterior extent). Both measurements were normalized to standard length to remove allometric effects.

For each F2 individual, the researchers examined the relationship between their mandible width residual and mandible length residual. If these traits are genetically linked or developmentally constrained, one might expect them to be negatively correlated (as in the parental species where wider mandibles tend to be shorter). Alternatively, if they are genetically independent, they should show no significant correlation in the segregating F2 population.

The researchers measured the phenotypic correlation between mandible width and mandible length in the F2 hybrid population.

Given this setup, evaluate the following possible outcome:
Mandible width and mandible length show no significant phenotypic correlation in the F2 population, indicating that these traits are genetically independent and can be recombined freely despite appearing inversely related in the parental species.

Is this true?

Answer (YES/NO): YES